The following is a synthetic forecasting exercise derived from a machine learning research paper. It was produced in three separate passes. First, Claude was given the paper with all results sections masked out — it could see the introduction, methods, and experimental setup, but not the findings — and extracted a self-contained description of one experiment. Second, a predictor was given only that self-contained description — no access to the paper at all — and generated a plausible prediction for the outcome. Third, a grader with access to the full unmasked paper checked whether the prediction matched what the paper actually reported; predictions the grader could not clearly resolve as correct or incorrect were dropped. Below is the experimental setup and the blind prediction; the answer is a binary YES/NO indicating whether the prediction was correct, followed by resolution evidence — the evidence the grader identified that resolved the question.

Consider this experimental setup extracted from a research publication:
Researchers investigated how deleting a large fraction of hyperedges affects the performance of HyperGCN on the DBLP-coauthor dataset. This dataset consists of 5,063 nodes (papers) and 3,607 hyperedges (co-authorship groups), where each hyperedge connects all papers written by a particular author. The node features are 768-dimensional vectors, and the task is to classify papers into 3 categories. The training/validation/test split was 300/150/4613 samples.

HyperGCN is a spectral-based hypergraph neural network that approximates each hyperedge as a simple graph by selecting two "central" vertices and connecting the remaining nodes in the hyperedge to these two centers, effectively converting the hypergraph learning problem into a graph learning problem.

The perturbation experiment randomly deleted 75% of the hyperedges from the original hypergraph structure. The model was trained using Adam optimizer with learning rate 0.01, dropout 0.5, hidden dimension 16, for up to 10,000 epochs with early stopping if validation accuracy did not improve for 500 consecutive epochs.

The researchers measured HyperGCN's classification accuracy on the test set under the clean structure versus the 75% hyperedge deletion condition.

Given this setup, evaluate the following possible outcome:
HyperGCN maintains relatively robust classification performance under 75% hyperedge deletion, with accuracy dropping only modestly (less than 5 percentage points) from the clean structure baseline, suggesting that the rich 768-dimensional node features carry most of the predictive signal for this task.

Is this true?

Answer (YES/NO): NO